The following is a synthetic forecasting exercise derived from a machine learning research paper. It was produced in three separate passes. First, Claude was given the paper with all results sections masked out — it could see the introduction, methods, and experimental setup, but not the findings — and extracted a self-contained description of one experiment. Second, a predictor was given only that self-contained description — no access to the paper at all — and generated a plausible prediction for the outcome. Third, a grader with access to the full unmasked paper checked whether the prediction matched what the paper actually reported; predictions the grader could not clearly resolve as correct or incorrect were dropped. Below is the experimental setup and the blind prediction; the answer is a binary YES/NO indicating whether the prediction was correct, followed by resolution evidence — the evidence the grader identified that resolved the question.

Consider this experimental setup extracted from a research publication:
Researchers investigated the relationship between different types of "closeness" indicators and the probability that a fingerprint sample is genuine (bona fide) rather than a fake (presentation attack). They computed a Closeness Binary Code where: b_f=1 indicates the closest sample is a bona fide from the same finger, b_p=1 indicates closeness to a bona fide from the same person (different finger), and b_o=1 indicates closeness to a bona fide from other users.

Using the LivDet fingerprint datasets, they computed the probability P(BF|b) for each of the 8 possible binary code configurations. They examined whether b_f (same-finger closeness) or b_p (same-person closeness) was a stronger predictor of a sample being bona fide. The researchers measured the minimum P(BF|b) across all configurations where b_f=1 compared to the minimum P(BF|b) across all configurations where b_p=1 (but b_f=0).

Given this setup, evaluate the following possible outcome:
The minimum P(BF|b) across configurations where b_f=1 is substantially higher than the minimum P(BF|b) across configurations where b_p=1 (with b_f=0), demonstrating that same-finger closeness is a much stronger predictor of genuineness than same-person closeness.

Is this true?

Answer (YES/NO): YES